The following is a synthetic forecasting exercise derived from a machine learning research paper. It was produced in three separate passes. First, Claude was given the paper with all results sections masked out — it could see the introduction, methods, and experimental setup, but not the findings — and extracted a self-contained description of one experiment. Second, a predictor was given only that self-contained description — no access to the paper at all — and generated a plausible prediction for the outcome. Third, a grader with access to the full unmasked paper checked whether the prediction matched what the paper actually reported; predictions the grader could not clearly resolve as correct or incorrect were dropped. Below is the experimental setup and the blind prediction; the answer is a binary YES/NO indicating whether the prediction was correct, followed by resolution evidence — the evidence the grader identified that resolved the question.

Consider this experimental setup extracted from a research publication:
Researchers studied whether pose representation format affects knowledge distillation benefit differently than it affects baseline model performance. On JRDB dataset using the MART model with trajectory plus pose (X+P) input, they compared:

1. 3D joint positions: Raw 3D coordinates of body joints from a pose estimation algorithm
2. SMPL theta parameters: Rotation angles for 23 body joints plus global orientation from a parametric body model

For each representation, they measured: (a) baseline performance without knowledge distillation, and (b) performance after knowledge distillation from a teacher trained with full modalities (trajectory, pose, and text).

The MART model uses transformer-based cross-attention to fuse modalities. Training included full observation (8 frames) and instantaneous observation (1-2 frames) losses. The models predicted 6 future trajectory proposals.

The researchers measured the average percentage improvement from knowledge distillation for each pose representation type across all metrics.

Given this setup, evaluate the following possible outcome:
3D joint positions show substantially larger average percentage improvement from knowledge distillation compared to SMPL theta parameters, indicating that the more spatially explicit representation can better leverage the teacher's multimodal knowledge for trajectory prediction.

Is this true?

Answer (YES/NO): NO